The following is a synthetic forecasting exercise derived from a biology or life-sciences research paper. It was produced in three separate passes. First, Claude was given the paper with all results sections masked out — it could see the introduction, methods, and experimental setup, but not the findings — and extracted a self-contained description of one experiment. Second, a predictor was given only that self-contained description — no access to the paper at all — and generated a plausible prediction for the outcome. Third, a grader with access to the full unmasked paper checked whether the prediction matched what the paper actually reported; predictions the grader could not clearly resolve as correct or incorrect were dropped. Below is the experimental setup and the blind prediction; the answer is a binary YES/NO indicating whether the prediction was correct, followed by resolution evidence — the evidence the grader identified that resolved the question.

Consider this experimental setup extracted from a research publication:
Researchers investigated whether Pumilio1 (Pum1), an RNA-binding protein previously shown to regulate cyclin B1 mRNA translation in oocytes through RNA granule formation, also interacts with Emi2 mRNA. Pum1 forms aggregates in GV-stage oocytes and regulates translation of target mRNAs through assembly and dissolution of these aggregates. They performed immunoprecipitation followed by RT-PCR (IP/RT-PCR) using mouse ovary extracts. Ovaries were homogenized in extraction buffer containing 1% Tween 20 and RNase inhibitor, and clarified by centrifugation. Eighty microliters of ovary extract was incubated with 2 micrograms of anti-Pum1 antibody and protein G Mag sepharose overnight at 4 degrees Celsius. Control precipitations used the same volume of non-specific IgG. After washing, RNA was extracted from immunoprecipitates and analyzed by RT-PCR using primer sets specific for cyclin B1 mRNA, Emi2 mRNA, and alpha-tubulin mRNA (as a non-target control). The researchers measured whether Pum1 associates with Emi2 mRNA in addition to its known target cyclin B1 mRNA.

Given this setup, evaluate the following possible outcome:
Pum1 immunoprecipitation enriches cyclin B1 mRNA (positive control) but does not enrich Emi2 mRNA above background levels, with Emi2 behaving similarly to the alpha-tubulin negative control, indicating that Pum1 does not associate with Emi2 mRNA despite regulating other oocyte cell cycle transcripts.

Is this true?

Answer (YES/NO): YES